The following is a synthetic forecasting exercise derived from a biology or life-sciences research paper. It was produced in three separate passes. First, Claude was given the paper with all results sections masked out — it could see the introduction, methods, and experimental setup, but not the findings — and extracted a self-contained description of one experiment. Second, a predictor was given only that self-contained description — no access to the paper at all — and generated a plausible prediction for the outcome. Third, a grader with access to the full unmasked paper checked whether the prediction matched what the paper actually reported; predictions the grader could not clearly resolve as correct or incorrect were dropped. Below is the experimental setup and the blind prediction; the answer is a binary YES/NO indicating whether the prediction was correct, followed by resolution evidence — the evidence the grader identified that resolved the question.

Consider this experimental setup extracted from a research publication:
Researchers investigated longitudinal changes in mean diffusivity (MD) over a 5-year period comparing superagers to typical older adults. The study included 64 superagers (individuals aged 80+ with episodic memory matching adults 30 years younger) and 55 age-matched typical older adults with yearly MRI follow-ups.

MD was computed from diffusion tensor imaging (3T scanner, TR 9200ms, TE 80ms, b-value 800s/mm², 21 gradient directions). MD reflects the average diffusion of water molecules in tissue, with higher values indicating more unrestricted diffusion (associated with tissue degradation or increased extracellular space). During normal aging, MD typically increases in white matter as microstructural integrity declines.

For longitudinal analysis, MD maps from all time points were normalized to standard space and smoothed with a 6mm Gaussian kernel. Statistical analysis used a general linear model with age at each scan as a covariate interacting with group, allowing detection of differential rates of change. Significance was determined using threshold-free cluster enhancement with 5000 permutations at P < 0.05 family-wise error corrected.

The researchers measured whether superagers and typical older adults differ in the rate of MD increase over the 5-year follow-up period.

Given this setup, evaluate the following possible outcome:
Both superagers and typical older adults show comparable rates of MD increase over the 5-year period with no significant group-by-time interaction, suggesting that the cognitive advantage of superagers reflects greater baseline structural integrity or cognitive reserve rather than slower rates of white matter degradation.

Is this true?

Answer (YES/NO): NO